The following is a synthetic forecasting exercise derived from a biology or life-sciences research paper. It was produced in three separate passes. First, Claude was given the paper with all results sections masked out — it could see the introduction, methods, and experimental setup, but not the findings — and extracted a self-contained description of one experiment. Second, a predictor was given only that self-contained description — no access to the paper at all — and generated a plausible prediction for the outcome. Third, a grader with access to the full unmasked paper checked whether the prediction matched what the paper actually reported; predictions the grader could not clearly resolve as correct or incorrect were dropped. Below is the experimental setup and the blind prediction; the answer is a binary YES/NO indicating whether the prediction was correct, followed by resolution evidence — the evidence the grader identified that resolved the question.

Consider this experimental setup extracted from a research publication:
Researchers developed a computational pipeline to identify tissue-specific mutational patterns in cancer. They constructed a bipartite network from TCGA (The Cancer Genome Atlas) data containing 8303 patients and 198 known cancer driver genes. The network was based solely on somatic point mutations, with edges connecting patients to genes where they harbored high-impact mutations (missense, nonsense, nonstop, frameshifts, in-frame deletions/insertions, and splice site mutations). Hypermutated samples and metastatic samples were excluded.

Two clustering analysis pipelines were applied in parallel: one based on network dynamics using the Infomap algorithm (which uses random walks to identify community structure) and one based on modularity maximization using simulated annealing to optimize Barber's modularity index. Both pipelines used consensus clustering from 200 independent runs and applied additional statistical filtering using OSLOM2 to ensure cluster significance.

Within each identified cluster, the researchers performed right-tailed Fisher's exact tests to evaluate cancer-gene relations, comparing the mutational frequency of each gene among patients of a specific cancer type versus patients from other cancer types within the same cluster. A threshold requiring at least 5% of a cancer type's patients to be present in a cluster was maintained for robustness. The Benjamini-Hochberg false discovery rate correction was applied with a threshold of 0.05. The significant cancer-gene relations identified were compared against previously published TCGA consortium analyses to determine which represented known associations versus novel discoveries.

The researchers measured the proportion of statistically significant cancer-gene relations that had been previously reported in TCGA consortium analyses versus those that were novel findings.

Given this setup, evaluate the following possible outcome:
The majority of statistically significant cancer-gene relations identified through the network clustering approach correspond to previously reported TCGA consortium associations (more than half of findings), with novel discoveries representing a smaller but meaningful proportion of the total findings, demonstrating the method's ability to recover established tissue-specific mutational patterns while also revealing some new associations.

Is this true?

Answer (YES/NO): YES